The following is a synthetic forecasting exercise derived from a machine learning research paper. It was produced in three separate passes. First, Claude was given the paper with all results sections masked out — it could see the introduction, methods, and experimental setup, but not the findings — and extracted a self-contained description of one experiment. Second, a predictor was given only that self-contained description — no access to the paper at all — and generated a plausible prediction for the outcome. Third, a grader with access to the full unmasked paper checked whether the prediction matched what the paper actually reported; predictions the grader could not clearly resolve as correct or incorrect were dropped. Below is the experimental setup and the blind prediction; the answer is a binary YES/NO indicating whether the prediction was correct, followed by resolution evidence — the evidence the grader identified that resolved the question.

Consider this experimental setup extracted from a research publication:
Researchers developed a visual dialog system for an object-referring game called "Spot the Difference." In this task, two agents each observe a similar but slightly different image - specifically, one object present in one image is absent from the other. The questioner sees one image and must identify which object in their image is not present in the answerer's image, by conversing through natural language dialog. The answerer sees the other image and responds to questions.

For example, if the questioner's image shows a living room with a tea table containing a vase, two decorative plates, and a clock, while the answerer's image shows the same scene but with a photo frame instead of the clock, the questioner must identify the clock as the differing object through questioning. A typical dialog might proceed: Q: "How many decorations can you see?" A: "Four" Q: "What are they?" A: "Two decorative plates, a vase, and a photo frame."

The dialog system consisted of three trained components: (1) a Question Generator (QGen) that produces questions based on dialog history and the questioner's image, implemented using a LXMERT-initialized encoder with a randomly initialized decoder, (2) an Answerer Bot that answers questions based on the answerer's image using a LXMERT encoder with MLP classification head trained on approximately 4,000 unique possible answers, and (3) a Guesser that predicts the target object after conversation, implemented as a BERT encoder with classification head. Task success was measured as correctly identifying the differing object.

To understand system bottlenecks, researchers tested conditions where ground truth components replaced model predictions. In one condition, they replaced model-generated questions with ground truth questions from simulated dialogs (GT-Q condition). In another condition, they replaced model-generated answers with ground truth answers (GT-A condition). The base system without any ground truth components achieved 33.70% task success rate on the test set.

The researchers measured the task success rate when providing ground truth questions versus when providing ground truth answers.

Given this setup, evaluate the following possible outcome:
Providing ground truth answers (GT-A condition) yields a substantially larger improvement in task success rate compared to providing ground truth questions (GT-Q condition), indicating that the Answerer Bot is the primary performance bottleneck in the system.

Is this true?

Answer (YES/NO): NO